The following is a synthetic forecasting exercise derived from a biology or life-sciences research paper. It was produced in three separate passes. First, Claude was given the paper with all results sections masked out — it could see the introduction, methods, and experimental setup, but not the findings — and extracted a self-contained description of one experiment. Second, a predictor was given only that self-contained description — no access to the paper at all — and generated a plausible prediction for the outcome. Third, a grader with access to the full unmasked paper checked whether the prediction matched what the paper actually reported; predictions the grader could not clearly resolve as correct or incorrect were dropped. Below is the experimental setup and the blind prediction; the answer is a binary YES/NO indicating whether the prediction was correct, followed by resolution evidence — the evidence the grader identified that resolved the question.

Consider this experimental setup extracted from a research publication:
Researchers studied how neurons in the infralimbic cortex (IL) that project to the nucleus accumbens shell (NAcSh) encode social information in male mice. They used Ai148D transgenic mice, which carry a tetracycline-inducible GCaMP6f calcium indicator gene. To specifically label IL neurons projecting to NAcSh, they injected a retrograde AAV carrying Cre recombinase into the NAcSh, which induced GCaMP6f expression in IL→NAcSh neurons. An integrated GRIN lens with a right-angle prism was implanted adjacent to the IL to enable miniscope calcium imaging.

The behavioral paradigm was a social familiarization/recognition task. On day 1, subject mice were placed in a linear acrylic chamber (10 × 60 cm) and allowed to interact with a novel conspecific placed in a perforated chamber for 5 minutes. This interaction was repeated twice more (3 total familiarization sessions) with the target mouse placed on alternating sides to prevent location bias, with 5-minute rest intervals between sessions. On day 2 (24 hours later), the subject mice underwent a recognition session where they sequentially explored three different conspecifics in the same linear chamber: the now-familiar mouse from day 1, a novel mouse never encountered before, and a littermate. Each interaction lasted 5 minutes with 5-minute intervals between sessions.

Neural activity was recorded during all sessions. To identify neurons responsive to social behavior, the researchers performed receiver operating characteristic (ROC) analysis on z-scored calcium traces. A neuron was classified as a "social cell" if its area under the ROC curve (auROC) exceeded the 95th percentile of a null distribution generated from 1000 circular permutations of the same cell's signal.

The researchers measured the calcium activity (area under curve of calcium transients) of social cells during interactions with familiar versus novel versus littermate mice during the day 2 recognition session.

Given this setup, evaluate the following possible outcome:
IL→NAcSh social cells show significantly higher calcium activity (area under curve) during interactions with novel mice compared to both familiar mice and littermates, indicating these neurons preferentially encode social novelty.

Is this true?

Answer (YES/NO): NO